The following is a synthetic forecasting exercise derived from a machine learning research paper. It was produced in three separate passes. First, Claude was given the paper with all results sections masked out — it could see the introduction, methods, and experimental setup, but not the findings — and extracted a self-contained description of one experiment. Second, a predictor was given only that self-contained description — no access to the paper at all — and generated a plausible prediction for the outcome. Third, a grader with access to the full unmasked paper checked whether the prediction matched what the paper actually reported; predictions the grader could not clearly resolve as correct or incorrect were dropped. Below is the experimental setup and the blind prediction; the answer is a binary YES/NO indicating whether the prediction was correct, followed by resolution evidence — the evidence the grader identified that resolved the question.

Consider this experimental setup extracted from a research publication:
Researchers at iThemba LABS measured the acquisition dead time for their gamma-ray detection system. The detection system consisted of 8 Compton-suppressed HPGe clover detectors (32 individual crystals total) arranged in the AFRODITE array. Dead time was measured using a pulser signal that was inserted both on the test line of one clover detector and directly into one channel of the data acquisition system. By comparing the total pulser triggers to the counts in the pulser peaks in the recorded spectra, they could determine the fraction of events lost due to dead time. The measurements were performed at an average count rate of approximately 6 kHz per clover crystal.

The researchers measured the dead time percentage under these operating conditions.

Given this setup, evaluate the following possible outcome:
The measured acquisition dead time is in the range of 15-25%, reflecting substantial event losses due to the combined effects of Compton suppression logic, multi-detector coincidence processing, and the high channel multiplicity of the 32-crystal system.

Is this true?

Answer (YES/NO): NO